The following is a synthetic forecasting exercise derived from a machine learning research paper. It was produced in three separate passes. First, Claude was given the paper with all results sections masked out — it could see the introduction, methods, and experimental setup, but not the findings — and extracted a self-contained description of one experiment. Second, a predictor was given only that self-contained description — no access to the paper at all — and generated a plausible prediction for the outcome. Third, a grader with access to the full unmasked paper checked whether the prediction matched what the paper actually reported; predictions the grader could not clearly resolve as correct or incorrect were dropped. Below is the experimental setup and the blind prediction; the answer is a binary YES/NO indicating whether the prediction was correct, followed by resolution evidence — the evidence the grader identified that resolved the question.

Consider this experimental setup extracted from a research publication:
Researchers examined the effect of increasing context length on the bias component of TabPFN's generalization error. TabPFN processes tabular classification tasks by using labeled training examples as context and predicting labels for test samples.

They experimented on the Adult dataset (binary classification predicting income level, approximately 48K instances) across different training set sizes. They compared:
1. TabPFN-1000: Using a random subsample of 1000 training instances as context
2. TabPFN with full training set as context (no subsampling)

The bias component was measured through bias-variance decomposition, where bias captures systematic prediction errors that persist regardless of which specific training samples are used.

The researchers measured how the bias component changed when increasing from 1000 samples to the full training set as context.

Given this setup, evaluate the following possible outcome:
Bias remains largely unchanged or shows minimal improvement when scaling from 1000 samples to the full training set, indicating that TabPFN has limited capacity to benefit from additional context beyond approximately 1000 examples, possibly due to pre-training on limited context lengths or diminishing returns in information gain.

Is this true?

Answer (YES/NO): YES